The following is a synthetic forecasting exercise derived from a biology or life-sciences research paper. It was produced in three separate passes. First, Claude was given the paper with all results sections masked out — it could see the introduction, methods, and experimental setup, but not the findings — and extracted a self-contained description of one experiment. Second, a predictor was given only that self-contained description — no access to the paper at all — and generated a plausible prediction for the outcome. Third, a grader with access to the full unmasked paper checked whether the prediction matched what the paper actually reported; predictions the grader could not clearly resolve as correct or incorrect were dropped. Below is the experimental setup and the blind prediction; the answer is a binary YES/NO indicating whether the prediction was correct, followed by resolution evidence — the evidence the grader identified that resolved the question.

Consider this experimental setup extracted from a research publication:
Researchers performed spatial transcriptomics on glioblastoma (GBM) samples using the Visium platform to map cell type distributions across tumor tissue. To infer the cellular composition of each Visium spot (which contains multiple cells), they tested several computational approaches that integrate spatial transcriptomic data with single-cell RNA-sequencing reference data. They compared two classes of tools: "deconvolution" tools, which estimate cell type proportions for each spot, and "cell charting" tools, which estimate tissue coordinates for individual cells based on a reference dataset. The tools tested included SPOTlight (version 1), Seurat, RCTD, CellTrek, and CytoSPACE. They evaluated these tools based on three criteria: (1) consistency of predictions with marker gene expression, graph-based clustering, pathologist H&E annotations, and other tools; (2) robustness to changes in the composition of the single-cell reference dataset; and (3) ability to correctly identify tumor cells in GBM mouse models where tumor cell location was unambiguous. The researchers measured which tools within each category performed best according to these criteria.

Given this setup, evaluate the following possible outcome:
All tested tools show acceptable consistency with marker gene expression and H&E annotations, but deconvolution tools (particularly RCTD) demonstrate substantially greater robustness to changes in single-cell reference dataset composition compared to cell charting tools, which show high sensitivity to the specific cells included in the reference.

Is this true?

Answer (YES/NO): NO